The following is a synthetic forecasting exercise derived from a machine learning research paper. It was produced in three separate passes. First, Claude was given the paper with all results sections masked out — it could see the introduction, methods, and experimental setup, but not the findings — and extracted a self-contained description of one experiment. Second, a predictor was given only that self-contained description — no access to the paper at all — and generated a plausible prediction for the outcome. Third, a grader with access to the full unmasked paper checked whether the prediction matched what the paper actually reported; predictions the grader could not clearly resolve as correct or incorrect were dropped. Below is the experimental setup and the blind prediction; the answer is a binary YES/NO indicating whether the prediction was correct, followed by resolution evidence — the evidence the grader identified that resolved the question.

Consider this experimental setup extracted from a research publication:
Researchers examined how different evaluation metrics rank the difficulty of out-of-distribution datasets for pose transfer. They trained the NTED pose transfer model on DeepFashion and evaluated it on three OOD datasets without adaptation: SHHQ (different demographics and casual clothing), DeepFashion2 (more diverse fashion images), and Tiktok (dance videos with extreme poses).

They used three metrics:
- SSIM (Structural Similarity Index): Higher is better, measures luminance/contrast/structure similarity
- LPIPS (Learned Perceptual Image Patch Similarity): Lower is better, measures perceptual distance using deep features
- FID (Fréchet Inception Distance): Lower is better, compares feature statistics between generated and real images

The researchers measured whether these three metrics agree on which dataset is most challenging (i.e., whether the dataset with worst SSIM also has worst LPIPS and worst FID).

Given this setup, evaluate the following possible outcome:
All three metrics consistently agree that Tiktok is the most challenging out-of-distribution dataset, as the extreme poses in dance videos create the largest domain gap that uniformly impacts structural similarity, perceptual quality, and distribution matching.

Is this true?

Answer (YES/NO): NO